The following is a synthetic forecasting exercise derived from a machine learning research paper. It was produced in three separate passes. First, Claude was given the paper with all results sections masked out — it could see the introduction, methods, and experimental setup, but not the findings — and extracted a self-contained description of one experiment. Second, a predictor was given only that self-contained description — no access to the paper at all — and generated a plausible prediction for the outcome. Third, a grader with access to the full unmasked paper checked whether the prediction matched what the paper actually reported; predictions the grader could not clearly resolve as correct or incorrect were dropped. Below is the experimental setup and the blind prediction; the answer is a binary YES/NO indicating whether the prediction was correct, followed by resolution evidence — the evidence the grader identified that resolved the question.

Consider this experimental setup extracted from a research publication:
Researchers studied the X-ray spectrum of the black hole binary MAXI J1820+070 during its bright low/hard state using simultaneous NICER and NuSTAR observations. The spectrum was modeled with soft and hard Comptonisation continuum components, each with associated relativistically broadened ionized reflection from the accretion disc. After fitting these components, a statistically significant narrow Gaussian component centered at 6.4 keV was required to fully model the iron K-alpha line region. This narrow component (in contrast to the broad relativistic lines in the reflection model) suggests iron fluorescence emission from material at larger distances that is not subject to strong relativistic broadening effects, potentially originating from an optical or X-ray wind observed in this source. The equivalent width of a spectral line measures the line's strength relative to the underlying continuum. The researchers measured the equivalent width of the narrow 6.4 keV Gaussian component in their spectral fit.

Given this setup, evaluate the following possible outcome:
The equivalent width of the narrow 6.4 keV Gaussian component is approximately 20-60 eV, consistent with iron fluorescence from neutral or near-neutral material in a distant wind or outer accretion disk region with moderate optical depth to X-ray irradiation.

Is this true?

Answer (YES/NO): NO